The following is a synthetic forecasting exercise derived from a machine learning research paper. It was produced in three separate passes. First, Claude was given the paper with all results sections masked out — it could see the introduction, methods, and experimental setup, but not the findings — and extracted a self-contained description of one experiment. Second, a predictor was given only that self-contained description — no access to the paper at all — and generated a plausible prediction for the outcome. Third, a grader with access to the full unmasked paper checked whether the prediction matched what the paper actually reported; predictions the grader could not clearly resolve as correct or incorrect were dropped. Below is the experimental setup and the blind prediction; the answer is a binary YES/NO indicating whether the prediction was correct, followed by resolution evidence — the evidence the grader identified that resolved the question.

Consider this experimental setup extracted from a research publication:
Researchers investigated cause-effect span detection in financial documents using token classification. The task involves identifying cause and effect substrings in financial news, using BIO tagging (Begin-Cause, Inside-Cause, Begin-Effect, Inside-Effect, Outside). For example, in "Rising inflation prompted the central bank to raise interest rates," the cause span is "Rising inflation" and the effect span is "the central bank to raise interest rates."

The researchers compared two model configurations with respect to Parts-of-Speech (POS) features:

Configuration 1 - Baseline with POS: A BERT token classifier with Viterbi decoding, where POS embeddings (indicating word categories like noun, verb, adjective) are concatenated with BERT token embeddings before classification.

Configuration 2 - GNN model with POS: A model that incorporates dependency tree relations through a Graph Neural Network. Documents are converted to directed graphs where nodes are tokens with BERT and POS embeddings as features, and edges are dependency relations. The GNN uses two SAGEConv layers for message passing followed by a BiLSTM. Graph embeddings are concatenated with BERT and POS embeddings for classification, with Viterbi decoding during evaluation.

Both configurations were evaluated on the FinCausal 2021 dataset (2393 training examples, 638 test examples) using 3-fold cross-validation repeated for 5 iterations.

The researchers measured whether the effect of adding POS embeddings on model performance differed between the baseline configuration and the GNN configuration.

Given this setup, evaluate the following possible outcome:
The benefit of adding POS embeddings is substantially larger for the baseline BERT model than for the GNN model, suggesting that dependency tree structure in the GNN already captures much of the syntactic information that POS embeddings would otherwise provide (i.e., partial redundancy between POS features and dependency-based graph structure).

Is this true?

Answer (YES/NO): NO